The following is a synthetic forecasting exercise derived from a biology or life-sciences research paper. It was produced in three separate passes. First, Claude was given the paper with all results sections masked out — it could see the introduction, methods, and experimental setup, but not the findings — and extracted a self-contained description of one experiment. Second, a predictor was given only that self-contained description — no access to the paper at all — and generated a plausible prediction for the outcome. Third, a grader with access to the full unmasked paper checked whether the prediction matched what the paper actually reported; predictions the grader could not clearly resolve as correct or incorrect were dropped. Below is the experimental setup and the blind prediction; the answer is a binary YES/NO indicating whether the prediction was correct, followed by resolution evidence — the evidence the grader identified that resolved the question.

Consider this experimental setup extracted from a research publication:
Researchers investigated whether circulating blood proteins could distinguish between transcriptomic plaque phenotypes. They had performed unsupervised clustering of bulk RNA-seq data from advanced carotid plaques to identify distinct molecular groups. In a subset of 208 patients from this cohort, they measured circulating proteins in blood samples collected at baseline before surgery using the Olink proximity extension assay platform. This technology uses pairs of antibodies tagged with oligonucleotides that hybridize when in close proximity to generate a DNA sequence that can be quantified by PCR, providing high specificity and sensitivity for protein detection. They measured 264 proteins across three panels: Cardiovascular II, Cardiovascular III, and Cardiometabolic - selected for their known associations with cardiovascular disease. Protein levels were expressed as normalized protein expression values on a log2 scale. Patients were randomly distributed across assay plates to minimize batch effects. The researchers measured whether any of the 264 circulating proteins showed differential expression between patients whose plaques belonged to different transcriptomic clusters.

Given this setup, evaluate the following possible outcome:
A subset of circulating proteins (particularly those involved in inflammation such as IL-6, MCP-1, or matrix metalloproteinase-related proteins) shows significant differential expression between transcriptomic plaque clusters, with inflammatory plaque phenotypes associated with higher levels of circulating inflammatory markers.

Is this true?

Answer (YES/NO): NO